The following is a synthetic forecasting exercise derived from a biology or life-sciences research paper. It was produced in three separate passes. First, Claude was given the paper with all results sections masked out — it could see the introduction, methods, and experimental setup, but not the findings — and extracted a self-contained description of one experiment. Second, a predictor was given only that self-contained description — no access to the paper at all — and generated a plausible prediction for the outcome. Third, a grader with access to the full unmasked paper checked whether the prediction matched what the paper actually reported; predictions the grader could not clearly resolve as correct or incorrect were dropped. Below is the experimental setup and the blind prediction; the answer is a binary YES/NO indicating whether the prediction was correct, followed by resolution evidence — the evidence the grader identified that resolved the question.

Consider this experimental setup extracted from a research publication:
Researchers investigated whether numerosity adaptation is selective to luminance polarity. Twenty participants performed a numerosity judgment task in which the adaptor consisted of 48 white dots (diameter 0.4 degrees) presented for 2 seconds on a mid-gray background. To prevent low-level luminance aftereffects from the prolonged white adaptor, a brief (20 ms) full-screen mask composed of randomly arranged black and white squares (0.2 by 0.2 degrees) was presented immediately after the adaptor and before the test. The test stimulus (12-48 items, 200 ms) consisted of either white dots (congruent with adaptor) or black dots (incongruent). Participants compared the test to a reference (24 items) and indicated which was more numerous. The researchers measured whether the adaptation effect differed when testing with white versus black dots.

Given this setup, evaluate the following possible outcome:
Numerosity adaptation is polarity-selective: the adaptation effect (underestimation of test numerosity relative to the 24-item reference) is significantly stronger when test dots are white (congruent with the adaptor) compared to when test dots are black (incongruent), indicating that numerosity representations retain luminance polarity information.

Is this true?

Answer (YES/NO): YES